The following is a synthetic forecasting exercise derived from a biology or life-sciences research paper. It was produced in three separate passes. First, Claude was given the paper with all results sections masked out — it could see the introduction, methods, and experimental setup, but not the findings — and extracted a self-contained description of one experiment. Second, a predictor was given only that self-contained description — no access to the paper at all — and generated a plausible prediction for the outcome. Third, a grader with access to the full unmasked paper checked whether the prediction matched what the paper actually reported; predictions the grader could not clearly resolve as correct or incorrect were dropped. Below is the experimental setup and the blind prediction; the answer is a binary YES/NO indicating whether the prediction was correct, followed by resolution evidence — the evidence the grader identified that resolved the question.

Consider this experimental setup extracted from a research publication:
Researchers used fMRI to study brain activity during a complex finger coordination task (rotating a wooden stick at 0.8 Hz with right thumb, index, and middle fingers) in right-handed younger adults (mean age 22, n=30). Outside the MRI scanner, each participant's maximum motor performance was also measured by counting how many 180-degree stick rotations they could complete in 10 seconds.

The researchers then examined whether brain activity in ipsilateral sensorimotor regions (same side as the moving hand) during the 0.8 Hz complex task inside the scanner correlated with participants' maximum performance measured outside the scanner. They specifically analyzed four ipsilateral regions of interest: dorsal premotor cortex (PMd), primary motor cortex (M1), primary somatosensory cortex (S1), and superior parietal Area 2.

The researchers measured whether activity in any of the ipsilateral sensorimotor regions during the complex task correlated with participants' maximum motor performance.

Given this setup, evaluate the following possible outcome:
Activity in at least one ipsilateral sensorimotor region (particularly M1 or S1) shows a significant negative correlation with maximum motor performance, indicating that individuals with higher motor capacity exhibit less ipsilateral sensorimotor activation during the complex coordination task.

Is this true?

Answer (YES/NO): YES